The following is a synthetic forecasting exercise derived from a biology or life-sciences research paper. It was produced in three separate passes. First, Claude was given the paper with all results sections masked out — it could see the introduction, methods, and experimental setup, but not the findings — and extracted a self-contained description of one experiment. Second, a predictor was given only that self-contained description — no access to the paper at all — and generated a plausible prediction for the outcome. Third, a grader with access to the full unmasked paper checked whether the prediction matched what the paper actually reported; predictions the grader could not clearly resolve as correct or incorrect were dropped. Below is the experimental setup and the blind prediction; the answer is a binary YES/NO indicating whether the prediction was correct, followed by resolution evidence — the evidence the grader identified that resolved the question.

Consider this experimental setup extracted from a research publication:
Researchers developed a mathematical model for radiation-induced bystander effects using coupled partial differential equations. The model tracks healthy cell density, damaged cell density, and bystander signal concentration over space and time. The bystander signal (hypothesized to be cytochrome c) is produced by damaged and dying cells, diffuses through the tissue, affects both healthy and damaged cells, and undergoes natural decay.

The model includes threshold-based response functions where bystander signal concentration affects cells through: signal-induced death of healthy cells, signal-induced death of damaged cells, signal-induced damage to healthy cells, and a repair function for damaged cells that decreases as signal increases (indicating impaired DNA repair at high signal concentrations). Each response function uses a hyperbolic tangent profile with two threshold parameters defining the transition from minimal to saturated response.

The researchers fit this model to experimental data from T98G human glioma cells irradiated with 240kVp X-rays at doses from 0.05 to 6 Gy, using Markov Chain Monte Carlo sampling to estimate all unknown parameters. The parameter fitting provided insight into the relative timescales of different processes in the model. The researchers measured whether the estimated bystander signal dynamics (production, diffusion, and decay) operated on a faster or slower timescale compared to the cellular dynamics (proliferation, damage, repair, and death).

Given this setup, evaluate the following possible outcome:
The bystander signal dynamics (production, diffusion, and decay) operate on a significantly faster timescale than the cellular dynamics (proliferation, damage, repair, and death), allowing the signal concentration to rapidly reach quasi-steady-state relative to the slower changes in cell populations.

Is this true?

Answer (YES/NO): YES